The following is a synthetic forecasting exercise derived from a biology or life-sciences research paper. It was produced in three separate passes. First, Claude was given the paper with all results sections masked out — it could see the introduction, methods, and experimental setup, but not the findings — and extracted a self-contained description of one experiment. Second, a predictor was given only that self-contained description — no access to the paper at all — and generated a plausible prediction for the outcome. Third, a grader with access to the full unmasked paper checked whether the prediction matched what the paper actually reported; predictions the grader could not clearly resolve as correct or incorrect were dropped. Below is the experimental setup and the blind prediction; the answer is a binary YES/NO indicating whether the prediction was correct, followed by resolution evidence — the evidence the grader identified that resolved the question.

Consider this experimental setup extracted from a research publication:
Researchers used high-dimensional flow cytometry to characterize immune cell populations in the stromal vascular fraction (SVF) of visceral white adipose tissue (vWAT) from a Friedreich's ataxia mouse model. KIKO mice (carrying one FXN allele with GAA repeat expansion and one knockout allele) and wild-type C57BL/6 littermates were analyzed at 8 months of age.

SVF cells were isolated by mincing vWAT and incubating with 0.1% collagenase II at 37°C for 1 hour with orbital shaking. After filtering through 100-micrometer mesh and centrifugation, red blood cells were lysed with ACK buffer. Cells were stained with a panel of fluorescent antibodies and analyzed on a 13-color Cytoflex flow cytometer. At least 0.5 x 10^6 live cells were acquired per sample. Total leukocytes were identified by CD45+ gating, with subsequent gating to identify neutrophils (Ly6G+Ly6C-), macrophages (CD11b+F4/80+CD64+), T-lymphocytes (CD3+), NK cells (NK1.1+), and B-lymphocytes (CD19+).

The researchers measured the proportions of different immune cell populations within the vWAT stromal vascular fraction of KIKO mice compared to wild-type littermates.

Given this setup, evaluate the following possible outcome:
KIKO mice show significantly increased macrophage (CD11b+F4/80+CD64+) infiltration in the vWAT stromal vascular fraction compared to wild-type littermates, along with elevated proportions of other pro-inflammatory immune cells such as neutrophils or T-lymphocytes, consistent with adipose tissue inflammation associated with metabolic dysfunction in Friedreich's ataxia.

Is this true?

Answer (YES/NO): YES